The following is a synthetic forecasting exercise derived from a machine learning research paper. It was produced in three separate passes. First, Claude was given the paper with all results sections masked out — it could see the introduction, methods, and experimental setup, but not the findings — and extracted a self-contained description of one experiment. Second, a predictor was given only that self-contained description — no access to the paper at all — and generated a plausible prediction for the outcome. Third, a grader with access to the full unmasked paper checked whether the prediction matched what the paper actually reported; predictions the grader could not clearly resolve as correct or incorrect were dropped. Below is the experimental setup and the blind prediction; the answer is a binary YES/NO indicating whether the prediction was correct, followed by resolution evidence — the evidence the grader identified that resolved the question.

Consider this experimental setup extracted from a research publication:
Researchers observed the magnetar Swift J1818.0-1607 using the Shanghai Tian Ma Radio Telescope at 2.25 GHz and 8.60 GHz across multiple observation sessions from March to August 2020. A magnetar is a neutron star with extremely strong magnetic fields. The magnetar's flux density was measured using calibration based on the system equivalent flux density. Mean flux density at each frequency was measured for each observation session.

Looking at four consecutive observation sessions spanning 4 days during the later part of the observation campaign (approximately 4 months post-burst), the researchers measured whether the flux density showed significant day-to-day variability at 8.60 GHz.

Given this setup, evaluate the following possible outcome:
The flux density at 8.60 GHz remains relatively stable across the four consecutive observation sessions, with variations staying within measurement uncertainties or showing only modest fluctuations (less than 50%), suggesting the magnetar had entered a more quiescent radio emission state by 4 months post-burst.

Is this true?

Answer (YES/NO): NO